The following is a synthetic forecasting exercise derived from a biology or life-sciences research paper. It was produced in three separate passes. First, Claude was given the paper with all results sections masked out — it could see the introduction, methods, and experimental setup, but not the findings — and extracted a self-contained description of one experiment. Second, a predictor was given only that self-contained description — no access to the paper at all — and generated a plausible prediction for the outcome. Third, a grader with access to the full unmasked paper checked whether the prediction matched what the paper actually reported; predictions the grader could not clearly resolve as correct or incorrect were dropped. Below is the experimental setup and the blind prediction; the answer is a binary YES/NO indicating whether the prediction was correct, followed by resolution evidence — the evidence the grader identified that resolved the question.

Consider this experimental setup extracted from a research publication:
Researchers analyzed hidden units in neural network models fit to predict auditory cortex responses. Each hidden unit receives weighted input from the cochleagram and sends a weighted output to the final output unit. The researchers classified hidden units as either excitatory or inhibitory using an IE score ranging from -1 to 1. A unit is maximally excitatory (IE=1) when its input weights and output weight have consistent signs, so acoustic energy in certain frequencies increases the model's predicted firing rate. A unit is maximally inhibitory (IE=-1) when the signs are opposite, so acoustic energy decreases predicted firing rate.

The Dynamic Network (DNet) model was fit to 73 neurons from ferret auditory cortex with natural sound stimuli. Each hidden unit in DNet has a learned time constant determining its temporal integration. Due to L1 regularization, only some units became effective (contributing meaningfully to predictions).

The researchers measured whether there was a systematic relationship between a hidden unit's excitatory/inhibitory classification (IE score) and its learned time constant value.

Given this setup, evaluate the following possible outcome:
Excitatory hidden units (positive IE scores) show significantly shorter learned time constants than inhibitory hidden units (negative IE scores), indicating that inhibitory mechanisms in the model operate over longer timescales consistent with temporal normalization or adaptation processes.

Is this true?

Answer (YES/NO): YES